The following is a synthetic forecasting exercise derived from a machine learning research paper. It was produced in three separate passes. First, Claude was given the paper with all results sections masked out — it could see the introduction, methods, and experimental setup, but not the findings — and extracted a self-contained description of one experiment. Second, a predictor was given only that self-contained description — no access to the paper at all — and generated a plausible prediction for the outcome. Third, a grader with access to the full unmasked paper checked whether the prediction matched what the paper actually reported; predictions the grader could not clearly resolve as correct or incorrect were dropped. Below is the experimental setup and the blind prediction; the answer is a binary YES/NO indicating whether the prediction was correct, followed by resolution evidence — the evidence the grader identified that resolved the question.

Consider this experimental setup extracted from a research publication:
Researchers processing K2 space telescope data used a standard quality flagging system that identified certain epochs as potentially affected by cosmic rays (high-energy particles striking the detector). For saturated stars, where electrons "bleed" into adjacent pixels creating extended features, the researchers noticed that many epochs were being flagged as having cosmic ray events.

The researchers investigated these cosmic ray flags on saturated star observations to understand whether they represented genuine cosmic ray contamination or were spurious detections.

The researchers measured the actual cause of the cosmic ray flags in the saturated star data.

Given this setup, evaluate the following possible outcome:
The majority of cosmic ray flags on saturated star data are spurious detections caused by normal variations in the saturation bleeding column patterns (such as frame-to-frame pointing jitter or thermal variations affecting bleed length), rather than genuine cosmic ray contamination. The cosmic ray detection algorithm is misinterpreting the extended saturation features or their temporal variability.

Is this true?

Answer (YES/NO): YES